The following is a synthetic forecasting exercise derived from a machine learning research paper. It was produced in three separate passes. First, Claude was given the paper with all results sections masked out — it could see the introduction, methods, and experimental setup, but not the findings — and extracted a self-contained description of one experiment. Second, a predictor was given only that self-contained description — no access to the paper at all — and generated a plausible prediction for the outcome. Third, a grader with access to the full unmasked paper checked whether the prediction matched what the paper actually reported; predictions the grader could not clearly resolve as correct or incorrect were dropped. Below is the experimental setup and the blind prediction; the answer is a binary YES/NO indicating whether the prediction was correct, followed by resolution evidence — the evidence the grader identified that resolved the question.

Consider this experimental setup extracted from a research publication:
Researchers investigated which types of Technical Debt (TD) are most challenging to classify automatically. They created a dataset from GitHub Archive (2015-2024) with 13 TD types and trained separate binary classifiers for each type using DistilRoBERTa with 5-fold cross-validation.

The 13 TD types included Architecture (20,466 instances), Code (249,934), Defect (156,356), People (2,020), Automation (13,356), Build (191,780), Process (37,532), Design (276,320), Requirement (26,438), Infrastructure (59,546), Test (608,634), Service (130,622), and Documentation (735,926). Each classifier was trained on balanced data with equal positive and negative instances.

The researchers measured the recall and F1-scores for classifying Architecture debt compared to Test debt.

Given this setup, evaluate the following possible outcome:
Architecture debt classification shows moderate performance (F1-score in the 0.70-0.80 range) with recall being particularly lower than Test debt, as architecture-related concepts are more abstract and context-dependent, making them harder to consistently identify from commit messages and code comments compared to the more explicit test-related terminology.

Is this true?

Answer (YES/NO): NO